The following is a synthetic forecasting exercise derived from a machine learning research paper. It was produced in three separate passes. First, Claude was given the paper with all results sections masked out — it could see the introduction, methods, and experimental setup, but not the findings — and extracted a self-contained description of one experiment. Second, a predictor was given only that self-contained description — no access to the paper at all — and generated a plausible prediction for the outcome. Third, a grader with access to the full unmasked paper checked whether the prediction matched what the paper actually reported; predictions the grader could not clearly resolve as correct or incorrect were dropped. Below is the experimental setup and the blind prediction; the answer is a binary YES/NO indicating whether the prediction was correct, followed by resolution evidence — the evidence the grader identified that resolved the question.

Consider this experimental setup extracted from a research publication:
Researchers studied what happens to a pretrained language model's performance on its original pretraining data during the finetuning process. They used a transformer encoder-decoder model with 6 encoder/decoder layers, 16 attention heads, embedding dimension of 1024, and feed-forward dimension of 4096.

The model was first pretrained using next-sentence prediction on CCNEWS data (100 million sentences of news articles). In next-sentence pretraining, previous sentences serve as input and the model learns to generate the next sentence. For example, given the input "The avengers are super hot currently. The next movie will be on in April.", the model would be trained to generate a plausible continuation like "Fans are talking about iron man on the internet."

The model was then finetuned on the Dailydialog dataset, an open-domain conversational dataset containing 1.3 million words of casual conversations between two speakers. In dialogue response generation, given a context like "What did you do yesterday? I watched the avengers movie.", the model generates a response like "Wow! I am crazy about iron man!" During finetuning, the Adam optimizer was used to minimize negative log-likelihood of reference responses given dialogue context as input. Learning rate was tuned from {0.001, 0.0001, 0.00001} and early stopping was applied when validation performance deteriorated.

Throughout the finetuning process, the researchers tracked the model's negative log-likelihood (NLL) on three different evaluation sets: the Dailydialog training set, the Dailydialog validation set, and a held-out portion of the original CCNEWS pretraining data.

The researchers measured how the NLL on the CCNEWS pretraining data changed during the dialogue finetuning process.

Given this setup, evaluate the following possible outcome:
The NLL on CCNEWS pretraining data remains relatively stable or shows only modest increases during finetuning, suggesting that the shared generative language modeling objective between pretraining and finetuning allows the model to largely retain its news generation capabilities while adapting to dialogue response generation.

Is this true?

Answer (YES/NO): NO